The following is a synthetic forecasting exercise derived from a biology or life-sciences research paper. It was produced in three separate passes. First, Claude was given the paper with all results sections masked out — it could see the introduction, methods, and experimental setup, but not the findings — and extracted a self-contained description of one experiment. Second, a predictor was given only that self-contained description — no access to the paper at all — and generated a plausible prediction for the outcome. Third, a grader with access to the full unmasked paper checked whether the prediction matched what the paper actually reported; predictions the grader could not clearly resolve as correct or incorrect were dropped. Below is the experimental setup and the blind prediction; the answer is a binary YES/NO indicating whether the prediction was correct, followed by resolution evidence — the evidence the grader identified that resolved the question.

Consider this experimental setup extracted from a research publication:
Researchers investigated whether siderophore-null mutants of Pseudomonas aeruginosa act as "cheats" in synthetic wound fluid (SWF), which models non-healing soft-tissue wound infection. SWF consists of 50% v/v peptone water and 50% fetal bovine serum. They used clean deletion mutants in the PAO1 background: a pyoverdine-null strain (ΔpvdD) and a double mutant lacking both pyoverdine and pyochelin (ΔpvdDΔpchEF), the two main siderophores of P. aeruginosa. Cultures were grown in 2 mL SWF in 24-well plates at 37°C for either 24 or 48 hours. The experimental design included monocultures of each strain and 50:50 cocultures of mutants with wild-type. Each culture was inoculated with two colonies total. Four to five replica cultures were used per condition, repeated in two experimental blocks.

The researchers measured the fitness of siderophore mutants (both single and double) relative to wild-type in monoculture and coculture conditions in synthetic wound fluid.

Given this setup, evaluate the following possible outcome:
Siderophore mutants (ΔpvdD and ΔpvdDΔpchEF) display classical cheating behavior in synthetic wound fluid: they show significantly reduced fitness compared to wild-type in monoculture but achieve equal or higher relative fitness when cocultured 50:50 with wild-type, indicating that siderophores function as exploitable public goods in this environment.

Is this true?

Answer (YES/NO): NO